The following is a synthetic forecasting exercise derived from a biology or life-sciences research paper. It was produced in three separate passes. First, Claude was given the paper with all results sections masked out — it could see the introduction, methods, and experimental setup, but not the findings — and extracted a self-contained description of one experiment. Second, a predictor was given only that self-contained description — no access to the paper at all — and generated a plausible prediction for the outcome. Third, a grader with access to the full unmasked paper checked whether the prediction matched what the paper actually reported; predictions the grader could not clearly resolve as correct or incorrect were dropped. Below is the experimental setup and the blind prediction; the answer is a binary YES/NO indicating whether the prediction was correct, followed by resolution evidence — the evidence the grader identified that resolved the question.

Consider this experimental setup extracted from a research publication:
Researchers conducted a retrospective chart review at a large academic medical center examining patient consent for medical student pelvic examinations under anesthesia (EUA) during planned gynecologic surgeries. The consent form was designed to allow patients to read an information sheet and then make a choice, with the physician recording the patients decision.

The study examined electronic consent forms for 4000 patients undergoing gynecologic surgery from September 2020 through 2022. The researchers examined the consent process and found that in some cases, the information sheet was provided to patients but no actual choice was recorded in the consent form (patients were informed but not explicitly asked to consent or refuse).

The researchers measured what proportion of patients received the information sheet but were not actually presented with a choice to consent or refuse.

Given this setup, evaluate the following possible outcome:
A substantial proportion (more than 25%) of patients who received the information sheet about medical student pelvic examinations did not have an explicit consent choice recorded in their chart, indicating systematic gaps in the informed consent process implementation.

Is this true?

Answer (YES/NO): NO